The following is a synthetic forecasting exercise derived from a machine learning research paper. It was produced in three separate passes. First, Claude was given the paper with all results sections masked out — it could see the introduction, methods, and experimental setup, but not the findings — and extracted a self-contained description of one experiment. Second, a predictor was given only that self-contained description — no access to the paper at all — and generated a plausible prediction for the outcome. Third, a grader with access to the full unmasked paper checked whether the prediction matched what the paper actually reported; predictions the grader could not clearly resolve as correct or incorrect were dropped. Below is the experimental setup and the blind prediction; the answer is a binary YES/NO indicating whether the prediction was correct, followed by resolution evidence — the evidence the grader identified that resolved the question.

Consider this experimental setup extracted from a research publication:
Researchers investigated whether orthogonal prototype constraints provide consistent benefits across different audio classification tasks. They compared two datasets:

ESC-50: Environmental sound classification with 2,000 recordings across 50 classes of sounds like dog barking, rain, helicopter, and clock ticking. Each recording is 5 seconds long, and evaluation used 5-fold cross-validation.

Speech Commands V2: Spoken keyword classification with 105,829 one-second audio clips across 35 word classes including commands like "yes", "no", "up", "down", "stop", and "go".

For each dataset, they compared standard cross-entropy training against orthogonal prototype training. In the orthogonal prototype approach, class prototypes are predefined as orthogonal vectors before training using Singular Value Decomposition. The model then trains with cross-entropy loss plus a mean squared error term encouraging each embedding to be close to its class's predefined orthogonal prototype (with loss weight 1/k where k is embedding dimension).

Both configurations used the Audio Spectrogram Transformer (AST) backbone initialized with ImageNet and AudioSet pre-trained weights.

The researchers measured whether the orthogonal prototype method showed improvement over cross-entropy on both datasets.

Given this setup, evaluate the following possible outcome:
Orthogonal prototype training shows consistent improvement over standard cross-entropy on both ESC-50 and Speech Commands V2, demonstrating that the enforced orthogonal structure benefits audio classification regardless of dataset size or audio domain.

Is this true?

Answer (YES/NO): NO